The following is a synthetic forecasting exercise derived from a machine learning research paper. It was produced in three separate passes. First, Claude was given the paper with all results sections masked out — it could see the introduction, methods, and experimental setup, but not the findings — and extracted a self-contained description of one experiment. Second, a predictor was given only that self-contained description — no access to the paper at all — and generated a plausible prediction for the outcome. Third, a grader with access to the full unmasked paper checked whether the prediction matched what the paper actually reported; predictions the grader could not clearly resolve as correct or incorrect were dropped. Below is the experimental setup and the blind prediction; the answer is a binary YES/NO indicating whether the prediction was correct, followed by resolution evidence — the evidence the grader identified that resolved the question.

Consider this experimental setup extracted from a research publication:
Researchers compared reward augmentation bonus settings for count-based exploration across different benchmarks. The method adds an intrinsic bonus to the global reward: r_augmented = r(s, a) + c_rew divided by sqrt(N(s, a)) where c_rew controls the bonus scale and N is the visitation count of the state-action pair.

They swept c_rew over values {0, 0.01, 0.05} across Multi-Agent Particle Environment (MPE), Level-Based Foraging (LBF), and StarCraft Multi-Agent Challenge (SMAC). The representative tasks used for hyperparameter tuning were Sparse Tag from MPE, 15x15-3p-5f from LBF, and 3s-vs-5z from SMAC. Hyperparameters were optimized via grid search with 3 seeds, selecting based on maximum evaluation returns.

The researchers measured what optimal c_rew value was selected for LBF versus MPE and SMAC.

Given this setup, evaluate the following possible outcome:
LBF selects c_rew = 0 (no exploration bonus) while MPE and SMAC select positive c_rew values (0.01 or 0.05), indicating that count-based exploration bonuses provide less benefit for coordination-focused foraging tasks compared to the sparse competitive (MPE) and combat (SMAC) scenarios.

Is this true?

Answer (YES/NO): YES